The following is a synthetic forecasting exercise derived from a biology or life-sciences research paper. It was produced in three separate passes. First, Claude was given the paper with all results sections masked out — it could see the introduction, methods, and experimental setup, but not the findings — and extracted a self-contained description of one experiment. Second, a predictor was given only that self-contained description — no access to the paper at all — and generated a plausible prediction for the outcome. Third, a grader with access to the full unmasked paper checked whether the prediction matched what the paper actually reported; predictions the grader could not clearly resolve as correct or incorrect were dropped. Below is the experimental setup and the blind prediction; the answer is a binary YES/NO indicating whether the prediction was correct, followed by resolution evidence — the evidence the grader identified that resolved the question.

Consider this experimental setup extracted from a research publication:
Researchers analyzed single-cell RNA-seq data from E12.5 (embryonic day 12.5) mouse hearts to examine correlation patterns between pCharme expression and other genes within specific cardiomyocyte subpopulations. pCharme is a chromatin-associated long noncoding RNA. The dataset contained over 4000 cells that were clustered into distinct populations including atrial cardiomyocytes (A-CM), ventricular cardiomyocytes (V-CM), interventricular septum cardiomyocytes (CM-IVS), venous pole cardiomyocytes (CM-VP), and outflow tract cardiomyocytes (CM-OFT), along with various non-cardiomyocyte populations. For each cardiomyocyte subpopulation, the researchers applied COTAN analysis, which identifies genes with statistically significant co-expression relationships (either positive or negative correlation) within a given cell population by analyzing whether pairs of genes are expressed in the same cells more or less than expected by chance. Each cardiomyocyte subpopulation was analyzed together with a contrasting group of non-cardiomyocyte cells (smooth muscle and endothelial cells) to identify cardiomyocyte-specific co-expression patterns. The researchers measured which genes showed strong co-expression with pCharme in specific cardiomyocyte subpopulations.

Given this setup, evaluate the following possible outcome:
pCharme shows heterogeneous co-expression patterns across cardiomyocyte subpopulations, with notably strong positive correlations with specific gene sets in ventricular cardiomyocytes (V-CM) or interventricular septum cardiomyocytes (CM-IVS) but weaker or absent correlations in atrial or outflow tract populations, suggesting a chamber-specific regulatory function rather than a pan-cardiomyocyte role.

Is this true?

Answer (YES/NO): NO